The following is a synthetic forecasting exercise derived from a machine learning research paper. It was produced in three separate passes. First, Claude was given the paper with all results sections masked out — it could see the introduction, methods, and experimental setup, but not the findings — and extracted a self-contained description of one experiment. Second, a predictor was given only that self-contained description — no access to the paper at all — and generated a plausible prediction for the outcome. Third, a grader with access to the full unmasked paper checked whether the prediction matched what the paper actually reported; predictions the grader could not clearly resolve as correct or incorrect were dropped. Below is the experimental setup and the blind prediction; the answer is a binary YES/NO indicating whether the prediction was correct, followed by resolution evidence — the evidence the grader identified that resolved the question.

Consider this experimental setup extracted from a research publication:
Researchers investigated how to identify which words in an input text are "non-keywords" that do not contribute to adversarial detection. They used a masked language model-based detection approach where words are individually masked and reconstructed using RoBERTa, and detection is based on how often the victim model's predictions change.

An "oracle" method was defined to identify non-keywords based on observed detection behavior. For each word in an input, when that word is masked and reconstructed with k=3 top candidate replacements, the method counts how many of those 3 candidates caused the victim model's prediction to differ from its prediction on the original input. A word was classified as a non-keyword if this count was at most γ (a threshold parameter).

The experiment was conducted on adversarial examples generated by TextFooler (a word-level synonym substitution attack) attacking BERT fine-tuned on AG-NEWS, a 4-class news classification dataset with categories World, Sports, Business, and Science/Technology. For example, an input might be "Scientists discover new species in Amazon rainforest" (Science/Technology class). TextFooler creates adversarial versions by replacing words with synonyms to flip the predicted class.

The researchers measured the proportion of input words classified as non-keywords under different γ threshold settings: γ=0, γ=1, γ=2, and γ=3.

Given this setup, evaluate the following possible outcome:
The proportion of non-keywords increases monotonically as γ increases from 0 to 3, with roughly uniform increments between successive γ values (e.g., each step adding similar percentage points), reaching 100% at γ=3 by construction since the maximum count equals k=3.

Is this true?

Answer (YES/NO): NO